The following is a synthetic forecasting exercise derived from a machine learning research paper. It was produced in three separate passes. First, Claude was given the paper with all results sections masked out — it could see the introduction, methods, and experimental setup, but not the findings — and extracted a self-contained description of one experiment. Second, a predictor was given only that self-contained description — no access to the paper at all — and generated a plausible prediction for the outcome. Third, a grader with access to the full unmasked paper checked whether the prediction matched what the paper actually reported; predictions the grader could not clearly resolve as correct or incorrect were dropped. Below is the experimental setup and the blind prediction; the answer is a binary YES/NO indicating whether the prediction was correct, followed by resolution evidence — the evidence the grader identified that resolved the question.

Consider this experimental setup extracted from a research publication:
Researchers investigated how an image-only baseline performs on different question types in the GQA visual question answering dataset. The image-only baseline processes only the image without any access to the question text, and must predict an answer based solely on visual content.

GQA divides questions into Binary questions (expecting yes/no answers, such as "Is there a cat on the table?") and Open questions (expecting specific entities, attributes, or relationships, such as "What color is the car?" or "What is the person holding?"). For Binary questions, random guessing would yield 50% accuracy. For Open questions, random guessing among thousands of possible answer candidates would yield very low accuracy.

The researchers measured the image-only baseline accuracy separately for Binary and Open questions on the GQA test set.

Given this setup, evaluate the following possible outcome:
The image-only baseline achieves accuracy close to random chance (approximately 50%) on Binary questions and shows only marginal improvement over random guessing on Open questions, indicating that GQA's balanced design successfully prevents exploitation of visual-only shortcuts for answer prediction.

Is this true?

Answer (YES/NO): NO